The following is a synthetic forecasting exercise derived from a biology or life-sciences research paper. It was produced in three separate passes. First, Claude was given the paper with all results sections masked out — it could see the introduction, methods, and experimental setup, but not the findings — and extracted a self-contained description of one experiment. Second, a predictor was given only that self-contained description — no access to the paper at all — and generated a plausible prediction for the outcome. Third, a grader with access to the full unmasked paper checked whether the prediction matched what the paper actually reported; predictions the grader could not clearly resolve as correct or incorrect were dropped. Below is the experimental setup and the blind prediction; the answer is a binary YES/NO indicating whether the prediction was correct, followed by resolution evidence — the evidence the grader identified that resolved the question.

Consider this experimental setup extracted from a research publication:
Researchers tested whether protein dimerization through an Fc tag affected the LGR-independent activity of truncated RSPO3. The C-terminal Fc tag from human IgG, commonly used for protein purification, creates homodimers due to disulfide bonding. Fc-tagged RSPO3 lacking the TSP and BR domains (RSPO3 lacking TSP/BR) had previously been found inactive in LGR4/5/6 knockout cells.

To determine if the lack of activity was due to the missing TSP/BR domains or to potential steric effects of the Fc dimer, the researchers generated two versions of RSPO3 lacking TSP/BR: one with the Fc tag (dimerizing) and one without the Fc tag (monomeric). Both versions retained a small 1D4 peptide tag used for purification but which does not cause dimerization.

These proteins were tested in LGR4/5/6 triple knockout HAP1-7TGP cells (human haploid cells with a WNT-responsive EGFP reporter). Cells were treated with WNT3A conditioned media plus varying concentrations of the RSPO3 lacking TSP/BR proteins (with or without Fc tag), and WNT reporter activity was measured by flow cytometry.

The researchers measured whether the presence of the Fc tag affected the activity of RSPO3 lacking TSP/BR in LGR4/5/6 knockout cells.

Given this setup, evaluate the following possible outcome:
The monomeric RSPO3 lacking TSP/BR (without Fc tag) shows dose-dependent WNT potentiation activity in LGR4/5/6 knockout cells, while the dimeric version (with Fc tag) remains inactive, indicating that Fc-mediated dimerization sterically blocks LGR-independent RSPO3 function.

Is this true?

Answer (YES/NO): NO